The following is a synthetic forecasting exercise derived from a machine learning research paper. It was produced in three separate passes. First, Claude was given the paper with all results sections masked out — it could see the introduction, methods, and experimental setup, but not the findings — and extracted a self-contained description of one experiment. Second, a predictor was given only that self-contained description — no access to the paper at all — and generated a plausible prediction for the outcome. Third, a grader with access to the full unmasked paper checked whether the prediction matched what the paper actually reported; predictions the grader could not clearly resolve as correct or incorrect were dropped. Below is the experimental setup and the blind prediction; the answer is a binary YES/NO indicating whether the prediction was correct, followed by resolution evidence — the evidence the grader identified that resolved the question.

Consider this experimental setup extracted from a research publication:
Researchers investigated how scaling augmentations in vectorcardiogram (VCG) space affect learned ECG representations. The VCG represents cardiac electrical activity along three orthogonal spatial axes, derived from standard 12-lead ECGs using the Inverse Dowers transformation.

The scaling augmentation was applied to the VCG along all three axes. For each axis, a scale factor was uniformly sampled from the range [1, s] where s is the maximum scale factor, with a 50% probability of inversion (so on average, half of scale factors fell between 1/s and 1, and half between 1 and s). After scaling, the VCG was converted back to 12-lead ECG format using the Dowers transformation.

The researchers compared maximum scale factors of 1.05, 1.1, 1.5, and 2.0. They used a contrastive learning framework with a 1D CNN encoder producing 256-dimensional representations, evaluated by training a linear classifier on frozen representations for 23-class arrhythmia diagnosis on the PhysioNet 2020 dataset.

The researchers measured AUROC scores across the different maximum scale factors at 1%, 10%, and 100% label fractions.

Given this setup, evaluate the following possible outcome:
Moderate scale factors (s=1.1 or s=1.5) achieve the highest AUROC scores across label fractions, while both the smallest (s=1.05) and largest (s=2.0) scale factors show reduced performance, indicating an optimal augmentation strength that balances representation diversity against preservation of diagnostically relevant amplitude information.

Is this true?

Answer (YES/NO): NO